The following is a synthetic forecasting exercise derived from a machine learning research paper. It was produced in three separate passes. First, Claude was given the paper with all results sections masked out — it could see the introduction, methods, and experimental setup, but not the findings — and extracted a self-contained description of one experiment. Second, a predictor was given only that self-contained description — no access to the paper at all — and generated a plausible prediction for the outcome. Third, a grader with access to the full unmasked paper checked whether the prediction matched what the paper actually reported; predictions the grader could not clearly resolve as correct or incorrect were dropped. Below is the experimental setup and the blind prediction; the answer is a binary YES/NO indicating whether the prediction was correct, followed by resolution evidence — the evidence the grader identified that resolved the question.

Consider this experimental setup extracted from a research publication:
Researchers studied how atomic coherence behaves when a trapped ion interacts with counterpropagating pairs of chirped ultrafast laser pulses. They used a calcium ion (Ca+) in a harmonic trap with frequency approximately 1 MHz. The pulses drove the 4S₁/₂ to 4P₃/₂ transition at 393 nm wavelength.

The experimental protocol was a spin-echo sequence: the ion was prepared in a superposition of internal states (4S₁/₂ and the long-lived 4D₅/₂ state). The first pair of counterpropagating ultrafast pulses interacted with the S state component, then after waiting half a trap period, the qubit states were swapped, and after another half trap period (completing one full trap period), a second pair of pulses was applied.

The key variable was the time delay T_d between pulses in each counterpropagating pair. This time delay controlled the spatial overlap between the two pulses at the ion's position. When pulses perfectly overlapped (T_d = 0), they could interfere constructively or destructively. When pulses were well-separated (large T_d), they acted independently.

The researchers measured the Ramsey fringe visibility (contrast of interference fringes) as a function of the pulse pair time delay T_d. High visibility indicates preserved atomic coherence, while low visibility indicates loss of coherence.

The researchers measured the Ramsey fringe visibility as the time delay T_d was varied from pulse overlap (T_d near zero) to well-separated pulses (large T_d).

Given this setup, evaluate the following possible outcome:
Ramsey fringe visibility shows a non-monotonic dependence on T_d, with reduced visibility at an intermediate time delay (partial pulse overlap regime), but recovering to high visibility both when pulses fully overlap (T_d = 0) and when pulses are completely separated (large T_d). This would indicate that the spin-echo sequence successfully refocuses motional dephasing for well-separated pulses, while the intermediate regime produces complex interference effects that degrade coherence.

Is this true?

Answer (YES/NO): NO